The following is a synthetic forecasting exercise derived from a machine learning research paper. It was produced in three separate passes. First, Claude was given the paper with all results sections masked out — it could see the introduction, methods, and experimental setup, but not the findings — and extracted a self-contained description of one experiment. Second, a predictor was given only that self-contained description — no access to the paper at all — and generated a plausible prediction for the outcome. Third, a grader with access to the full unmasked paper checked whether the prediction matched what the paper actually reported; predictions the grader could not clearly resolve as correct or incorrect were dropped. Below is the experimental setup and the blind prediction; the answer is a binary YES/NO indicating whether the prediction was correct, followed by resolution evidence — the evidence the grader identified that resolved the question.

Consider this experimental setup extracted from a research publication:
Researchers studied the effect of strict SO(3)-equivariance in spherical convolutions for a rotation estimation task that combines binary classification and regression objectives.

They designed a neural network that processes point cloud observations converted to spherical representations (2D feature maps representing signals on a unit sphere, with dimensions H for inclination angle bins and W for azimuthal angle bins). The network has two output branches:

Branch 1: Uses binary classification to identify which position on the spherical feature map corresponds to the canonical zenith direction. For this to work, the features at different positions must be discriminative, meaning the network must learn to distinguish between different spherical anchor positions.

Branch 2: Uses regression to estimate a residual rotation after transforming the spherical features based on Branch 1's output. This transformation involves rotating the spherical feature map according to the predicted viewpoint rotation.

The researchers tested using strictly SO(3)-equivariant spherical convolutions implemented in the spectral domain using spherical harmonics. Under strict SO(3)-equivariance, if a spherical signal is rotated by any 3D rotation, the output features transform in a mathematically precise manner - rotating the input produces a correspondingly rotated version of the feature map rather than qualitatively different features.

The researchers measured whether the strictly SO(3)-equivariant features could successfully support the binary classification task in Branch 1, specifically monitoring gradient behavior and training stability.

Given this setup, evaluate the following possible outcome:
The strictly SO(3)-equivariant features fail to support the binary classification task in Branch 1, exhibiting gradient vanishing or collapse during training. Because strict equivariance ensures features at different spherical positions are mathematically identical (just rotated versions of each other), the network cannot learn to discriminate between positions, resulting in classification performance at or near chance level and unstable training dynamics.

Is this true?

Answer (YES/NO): NO